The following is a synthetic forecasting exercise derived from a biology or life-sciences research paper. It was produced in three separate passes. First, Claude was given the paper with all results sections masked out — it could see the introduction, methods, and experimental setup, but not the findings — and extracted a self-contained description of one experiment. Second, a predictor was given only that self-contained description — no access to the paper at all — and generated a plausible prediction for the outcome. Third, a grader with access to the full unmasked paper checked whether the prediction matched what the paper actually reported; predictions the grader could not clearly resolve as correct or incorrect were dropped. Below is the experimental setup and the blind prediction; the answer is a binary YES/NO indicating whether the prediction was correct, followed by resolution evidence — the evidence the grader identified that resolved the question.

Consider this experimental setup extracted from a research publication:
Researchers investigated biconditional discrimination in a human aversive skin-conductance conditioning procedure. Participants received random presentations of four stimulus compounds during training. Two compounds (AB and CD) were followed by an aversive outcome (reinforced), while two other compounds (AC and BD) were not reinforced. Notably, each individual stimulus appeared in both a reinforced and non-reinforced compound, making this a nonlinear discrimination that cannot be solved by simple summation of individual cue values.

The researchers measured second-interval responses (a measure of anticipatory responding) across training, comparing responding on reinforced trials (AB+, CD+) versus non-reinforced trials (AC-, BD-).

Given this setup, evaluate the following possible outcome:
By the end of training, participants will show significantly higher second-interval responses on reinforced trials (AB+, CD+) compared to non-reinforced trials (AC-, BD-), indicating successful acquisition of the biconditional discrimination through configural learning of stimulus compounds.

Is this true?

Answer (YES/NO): NO